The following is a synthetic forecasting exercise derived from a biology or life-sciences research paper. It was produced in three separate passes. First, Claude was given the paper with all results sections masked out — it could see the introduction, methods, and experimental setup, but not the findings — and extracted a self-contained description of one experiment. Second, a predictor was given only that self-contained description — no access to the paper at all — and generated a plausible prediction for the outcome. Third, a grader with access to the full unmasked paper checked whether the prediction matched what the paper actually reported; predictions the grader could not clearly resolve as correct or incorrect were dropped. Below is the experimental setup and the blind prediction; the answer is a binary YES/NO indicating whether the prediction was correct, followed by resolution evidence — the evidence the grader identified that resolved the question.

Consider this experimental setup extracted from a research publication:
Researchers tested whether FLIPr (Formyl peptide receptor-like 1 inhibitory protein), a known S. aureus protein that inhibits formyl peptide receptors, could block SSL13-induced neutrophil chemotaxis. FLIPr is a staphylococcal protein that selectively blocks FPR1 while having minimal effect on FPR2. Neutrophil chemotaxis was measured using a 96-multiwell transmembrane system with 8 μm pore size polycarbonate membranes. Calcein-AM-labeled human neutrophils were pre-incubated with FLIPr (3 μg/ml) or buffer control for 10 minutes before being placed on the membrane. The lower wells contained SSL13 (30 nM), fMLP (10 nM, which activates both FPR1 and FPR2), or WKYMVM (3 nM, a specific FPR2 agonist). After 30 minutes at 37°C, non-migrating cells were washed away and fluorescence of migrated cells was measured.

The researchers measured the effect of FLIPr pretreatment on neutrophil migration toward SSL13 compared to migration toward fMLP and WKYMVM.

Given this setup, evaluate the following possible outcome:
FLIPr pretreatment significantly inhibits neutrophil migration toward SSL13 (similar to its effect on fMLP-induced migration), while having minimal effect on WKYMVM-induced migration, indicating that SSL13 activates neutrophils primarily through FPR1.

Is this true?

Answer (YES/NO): NO